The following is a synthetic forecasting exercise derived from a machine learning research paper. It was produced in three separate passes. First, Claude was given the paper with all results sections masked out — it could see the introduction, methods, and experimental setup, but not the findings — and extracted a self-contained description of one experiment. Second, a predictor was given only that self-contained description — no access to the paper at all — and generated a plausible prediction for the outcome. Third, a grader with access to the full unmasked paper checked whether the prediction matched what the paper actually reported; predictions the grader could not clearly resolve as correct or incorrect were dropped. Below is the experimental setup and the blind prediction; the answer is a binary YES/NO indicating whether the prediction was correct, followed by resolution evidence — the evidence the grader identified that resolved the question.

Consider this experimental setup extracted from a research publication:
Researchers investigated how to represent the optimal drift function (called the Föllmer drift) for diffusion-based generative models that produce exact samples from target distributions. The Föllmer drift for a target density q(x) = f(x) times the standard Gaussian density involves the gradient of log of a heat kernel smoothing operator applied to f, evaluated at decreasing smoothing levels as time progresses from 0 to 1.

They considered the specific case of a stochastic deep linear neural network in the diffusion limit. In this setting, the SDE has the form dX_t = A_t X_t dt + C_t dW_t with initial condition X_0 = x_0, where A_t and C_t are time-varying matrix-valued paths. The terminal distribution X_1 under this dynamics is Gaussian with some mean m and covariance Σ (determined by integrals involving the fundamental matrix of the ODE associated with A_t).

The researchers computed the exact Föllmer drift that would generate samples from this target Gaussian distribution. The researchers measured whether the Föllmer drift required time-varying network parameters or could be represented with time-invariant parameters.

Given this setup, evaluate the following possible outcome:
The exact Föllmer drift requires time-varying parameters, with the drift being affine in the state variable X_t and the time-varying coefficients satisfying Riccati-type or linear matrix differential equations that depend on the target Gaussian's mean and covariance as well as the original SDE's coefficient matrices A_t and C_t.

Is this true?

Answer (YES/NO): NO